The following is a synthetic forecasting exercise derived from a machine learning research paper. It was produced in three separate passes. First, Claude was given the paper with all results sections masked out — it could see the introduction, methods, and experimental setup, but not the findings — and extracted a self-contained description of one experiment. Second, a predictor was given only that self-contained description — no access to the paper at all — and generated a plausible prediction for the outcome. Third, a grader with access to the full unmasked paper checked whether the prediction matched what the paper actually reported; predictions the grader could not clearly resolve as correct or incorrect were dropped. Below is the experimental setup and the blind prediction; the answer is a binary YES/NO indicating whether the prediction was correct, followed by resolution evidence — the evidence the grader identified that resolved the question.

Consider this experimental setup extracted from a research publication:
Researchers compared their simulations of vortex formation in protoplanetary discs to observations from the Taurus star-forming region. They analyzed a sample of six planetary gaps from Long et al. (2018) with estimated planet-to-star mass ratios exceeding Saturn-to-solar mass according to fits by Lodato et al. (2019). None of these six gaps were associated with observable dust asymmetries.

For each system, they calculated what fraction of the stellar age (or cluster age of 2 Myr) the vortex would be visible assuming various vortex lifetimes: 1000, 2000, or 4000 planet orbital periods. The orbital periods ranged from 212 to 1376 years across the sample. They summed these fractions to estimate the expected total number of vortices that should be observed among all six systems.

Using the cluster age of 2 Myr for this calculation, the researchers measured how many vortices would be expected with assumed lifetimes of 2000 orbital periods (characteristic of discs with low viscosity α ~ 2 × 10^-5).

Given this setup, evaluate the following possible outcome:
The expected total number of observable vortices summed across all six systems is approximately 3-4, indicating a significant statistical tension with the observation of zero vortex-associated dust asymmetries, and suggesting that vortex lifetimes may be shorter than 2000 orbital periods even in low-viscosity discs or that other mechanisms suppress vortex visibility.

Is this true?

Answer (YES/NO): YES